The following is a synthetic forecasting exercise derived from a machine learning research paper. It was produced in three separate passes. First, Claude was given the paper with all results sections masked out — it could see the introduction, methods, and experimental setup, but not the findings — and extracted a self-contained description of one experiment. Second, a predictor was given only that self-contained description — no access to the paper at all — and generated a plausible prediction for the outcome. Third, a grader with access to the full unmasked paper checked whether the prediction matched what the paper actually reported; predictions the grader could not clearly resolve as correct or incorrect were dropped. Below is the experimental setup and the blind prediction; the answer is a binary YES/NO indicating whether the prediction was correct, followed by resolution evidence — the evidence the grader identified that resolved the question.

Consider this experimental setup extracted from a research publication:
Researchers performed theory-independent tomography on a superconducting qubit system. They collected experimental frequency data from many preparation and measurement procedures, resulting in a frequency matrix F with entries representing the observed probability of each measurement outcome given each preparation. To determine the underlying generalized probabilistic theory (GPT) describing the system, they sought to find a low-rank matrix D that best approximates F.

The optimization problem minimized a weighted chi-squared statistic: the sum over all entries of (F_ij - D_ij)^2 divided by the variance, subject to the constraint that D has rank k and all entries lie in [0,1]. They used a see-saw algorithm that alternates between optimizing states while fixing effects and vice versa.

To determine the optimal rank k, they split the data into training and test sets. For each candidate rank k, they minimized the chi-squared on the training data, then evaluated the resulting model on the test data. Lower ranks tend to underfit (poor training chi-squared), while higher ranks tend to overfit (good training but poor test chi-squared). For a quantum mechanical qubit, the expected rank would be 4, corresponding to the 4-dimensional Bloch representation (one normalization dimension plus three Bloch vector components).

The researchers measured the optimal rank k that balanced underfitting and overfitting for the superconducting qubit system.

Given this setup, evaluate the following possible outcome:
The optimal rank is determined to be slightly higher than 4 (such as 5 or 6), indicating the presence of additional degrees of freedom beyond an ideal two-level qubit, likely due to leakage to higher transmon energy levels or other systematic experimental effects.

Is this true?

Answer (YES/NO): NO